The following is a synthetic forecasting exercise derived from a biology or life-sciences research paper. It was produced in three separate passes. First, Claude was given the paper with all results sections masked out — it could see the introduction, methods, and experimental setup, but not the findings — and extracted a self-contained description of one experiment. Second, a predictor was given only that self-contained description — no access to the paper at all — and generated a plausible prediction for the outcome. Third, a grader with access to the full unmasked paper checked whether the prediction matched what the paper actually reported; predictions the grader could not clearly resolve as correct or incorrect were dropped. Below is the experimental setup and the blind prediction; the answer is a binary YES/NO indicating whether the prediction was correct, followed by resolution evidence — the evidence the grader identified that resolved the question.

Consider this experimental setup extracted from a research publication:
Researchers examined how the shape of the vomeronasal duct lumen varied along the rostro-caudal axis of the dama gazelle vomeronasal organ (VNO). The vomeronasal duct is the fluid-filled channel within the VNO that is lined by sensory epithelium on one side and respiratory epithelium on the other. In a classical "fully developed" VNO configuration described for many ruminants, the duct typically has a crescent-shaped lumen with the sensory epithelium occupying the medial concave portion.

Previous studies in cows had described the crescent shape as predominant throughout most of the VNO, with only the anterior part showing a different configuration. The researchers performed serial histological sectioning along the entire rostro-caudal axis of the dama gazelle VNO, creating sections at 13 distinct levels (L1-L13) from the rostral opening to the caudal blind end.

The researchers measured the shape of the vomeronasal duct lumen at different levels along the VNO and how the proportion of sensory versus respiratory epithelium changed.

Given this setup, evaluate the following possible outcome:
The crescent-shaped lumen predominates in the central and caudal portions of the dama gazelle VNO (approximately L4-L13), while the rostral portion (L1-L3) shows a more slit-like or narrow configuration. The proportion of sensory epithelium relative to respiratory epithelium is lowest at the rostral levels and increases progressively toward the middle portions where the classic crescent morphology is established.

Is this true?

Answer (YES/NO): NO